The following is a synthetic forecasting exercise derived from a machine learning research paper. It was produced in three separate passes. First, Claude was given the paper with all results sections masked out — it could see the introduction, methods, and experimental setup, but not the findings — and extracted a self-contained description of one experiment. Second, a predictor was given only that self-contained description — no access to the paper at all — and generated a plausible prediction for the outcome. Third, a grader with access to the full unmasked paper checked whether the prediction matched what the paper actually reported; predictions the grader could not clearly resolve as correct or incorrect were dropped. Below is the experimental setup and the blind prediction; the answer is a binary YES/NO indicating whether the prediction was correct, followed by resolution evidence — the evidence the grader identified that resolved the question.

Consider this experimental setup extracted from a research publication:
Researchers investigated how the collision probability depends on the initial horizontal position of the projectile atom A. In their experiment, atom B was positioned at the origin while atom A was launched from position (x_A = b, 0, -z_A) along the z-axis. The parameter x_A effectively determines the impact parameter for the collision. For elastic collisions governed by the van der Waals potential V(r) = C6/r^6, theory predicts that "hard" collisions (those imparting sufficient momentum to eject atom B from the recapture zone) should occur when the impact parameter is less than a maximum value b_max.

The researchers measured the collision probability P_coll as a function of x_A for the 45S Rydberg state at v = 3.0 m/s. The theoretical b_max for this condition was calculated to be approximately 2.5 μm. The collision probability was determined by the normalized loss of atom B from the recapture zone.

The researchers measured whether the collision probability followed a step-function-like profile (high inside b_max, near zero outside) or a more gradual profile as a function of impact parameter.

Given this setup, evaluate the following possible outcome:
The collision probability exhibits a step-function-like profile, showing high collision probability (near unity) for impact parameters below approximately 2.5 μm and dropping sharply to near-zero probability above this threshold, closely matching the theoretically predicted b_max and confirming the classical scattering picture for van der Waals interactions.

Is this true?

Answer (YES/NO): NO